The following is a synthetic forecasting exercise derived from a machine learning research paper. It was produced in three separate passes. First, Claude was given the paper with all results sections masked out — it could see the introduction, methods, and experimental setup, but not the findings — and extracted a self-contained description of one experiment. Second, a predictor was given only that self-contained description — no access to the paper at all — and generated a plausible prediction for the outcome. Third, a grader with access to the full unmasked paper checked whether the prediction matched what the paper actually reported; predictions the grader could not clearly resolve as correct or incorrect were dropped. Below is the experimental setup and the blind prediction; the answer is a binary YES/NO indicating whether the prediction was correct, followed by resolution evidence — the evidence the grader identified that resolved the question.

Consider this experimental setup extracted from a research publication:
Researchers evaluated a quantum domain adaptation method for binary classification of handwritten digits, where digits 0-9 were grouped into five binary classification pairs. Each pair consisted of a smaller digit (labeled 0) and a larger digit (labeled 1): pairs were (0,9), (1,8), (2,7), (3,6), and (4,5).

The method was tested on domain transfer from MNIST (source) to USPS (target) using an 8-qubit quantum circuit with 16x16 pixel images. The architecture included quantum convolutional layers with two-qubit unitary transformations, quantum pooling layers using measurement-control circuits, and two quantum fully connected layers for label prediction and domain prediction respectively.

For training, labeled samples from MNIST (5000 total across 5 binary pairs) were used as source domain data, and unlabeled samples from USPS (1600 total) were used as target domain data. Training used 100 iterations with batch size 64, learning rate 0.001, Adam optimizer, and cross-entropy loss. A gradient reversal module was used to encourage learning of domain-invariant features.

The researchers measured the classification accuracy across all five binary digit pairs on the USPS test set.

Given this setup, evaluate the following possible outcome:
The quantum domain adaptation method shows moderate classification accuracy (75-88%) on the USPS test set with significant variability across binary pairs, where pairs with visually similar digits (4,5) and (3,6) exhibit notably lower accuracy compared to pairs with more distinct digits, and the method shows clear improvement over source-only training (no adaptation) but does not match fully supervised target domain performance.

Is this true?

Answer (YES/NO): NO